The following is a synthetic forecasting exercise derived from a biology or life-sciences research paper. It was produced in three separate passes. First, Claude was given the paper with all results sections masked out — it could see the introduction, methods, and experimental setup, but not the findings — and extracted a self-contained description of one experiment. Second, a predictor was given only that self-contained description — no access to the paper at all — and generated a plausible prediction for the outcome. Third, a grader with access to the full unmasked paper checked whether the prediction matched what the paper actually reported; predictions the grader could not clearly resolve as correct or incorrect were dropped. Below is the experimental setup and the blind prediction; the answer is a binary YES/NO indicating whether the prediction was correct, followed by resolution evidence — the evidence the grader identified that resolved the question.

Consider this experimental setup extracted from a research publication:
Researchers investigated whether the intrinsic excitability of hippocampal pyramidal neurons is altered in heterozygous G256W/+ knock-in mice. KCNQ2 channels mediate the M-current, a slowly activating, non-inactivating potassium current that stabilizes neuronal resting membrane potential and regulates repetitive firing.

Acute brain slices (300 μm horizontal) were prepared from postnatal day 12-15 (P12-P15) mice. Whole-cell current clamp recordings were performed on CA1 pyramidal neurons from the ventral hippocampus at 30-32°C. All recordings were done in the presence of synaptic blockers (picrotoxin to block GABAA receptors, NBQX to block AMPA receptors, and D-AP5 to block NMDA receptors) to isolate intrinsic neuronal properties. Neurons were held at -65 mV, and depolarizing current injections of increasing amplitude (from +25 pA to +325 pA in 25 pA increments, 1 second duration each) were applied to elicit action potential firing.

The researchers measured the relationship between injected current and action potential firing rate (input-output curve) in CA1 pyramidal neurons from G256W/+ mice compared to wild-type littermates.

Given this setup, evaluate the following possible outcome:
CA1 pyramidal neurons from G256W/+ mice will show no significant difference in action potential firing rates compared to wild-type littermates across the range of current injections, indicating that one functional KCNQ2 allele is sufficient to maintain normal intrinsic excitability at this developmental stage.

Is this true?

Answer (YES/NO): NO